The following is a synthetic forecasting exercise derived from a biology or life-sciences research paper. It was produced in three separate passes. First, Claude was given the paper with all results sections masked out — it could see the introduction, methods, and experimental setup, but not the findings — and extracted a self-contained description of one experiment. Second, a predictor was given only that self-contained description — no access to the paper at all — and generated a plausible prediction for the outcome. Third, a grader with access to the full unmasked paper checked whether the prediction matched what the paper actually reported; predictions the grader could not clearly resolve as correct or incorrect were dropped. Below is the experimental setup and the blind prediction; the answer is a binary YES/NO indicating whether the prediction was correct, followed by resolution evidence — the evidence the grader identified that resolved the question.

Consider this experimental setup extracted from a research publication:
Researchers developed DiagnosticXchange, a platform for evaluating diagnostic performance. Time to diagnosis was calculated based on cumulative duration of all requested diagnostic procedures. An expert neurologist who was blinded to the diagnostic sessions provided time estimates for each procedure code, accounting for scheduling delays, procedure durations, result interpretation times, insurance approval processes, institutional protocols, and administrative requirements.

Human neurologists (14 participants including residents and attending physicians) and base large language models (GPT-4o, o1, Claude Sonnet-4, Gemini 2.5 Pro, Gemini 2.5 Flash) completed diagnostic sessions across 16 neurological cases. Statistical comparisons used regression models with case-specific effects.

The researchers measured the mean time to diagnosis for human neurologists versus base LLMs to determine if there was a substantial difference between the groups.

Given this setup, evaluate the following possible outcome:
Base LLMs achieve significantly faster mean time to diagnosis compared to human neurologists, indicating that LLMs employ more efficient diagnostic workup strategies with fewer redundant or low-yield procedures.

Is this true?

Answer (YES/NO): NO